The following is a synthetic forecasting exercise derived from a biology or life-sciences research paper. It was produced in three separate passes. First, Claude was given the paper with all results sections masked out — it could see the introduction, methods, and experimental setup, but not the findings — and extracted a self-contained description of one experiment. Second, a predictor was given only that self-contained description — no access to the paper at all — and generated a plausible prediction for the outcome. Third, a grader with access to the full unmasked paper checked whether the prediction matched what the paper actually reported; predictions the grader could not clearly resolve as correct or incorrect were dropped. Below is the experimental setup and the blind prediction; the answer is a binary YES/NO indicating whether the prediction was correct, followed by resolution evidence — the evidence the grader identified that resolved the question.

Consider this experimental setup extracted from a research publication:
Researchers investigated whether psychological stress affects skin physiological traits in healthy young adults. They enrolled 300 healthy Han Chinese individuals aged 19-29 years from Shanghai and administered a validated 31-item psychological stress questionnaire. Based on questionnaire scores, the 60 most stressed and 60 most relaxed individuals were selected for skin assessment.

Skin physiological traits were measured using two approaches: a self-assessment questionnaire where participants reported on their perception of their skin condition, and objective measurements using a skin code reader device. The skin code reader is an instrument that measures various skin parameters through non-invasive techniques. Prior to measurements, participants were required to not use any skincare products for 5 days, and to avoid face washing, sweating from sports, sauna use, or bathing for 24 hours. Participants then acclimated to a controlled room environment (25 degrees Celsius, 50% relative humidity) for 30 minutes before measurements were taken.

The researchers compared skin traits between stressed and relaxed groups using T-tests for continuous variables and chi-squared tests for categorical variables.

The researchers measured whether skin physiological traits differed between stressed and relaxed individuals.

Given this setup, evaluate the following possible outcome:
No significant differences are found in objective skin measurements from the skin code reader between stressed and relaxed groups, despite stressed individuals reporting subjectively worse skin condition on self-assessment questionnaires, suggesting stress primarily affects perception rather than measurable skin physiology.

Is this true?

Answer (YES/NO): NO